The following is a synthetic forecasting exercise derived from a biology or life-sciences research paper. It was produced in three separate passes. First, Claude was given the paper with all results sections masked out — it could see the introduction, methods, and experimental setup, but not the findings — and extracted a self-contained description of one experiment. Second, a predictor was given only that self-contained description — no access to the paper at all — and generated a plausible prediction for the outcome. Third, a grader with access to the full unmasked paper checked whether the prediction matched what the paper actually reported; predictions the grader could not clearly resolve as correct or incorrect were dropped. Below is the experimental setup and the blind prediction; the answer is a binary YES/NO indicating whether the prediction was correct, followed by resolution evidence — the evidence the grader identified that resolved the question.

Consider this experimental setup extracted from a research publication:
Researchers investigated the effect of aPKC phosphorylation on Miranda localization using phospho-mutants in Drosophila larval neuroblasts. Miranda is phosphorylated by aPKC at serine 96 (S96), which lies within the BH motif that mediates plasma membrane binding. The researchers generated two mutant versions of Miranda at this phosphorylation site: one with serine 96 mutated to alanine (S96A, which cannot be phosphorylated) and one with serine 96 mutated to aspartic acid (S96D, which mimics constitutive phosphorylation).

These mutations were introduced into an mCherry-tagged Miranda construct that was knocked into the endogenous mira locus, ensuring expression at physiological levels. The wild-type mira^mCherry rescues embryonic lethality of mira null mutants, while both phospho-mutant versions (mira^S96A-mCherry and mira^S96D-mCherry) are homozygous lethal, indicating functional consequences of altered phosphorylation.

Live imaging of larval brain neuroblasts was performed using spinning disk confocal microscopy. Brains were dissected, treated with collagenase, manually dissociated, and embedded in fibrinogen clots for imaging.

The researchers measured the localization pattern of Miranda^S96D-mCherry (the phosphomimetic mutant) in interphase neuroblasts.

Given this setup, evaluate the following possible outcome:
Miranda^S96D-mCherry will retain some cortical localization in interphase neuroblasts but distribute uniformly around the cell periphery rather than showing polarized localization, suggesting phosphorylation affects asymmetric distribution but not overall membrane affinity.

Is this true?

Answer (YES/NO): NO